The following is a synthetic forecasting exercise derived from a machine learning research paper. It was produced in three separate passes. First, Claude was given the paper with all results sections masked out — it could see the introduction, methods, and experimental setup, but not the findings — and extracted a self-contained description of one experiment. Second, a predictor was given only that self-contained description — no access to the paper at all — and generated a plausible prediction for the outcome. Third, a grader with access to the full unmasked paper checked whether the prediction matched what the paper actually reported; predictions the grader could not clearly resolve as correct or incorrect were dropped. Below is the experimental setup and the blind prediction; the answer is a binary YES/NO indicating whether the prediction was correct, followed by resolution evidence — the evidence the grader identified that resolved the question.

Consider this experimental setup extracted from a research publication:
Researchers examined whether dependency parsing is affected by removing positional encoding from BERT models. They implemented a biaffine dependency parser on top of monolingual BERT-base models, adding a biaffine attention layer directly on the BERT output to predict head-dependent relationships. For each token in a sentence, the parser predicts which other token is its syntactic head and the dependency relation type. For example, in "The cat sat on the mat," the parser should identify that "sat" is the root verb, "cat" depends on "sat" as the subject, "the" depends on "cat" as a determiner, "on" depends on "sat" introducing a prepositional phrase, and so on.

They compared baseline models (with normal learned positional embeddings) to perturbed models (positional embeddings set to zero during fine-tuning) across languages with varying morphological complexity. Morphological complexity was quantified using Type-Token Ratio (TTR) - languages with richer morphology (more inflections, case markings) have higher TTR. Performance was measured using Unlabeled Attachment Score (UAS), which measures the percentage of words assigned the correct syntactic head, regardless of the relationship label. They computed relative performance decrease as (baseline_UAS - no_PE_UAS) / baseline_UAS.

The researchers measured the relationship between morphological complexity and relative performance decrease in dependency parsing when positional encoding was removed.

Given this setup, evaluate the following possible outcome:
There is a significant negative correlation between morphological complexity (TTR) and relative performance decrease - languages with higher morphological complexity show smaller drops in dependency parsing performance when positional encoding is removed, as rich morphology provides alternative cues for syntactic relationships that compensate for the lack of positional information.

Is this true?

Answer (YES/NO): YES